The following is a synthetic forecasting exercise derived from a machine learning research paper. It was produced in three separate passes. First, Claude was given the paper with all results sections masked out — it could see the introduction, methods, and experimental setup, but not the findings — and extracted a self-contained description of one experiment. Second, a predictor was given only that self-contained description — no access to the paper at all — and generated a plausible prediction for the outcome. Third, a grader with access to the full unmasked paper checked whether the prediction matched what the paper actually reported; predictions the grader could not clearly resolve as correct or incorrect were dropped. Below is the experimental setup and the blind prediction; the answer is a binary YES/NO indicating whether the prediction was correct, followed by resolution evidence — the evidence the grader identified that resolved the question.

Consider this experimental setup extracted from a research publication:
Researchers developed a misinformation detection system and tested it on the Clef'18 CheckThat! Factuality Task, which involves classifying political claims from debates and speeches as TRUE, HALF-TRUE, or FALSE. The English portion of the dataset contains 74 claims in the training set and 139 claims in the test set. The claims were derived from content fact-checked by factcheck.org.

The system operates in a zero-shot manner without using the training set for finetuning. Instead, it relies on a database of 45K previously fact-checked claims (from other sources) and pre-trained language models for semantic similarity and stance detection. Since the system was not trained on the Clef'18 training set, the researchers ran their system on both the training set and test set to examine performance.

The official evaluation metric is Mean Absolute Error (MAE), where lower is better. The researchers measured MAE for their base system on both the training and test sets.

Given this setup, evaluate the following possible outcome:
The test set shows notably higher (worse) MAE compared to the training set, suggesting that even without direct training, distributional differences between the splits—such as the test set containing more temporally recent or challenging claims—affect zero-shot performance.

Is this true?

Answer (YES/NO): YES